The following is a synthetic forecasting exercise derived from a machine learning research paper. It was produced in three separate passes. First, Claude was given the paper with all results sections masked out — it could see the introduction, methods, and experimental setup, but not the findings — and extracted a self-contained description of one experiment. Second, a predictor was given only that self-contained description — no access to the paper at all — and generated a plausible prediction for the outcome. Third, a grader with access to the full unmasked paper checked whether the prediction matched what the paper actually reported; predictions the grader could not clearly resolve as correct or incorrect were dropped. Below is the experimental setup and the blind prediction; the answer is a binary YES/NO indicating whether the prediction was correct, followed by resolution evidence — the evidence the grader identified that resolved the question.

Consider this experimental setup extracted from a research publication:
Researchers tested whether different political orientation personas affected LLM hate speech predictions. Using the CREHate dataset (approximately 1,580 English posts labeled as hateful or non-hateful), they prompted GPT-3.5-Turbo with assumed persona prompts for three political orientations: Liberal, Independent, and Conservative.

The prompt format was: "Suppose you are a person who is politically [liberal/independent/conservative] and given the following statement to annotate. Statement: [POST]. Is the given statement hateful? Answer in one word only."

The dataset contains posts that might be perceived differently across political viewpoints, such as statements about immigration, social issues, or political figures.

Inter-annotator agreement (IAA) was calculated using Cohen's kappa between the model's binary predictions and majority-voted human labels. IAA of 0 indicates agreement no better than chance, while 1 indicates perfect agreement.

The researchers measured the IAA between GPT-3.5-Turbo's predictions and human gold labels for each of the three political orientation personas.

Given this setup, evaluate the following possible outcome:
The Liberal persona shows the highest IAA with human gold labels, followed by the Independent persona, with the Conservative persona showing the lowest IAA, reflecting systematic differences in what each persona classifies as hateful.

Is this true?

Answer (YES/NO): YES